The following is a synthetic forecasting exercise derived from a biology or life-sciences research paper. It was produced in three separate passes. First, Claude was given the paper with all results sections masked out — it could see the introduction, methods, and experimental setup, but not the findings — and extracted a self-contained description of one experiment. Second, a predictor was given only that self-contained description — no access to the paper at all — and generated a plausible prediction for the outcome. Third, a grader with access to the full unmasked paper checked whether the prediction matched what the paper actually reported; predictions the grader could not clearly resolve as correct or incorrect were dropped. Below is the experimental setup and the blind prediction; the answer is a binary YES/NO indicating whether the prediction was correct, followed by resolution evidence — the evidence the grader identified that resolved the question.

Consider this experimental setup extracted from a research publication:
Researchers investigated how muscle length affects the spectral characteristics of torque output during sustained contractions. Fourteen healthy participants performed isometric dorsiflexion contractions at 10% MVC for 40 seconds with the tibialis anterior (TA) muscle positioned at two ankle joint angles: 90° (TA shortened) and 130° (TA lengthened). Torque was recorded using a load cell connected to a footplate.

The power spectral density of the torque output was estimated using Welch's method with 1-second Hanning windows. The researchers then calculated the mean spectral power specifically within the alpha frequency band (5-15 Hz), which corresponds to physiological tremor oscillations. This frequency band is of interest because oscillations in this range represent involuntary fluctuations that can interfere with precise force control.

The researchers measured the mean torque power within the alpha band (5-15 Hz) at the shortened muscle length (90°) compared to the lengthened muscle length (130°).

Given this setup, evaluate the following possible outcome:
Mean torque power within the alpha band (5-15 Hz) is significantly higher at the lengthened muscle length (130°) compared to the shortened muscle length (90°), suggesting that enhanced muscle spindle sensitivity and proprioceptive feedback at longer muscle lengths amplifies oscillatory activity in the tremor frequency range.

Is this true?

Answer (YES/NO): NO